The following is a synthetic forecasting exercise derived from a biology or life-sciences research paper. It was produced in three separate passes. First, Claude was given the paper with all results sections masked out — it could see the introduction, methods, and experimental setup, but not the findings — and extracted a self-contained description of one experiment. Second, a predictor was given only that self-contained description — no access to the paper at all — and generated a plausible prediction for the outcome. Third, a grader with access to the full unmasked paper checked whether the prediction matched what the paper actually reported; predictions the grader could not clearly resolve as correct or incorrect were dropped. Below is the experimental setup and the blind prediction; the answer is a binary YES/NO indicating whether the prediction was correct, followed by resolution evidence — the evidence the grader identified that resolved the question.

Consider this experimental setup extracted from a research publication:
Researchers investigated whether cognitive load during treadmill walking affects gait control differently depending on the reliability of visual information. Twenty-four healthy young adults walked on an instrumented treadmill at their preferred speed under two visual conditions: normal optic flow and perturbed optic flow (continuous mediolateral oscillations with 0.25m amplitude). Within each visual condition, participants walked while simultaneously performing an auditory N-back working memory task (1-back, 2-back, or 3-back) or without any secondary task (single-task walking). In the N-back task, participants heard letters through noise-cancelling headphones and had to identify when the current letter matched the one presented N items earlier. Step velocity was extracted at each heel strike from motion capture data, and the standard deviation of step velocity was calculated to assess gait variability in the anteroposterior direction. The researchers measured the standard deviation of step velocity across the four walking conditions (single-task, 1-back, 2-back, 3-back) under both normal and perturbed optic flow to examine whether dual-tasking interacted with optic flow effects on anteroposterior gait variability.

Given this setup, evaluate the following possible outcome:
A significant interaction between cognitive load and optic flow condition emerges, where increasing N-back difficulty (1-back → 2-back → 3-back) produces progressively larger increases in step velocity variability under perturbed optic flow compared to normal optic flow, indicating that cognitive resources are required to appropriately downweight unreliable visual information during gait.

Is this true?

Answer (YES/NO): NO